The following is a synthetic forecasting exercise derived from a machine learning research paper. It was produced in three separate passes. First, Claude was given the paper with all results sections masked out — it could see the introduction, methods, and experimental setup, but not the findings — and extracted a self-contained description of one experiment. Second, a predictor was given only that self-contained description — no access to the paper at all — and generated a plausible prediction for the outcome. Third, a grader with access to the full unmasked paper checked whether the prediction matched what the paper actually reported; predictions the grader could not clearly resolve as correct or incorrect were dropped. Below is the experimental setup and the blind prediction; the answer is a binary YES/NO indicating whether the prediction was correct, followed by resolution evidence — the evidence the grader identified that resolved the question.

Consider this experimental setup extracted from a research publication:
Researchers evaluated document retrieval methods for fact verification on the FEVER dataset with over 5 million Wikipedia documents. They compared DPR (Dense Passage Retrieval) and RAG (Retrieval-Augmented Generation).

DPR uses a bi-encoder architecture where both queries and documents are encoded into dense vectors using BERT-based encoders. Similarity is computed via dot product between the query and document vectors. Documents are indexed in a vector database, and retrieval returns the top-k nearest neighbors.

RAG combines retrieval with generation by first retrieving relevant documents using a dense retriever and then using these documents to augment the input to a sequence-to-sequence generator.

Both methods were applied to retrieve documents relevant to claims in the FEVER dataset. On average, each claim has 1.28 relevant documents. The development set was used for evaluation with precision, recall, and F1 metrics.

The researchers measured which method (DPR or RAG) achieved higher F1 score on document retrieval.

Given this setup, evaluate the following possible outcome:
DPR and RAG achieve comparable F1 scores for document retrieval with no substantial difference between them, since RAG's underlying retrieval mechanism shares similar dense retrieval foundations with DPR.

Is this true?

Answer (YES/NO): NO